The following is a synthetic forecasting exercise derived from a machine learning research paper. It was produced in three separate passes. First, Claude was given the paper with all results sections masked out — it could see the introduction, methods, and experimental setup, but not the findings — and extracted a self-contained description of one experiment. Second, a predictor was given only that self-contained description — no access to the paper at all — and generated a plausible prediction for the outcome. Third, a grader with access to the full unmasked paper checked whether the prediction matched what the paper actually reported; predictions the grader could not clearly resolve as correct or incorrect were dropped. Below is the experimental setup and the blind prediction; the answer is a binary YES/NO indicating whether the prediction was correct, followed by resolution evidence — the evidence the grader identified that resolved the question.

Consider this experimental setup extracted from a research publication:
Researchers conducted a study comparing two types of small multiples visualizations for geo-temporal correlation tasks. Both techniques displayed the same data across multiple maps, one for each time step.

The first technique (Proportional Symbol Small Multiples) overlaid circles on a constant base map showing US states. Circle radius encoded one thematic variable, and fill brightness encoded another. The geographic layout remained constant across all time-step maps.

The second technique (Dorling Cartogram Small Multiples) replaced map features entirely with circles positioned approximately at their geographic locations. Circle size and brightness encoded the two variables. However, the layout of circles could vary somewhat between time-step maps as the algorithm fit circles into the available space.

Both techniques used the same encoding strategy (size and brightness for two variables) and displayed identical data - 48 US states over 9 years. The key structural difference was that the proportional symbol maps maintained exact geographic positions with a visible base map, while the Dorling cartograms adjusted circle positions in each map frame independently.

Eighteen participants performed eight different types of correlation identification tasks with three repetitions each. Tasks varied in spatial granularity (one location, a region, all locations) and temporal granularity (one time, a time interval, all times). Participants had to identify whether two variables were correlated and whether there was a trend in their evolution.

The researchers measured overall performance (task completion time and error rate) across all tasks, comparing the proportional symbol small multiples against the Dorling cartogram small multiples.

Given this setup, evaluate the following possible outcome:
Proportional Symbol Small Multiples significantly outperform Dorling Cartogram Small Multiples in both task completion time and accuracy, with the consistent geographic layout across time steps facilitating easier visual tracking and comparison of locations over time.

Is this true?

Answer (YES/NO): NO